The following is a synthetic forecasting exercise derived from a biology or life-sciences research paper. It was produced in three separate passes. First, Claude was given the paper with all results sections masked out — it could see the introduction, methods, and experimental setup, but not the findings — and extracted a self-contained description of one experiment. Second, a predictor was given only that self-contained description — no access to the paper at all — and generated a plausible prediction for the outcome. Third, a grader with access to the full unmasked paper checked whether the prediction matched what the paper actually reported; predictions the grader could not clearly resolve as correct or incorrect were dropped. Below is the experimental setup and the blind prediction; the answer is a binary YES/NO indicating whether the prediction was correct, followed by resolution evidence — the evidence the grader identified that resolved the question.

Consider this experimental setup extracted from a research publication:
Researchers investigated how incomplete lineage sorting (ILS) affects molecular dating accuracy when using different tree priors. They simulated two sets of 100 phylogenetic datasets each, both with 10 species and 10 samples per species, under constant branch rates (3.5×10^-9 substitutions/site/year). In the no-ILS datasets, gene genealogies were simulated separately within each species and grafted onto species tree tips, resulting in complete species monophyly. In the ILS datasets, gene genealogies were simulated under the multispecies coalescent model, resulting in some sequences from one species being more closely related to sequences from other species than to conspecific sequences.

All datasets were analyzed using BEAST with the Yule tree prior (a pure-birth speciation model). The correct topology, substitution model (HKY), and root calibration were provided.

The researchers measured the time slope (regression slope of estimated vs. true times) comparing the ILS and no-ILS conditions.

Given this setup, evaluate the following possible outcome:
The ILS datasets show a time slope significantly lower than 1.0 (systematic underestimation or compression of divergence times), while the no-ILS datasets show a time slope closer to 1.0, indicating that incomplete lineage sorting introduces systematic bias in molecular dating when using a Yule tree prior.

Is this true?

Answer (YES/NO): NO